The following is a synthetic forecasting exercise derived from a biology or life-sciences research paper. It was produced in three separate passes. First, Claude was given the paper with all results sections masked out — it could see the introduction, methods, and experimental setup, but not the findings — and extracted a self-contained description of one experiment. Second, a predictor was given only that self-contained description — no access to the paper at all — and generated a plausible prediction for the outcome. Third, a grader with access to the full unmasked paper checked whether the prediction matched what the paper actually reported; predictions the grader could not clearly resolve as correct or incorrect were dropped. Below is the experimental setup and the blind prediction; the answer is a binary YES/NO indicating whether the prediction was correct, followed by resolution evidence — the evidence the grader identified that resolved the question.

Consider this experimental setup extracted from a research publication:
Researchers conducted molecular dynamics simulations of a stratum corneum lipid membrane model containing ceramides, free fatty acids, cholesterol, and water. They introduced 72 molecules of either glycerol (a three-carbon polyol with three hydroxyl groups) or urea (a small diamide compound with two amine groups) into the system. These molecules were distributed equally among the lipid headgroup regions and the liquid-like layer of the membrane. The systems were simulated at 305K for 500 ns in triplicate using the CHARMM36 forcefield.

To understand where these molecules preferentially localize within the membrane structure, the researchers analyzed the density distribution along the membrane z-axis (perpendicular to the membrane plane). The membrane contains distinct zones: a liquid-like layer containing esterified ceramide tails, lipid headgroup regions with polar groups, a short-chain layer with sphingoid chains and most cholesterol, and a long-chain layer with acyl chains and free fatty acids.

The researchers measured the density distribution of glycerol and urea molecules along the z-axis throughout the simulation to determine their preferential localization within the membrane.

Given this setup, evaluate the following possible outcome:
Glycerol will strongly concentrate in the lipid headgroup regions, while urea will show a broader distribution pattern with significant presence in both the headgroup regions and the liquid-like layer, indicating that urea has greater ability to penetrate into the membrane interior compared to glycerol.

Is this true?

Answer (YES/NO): NO